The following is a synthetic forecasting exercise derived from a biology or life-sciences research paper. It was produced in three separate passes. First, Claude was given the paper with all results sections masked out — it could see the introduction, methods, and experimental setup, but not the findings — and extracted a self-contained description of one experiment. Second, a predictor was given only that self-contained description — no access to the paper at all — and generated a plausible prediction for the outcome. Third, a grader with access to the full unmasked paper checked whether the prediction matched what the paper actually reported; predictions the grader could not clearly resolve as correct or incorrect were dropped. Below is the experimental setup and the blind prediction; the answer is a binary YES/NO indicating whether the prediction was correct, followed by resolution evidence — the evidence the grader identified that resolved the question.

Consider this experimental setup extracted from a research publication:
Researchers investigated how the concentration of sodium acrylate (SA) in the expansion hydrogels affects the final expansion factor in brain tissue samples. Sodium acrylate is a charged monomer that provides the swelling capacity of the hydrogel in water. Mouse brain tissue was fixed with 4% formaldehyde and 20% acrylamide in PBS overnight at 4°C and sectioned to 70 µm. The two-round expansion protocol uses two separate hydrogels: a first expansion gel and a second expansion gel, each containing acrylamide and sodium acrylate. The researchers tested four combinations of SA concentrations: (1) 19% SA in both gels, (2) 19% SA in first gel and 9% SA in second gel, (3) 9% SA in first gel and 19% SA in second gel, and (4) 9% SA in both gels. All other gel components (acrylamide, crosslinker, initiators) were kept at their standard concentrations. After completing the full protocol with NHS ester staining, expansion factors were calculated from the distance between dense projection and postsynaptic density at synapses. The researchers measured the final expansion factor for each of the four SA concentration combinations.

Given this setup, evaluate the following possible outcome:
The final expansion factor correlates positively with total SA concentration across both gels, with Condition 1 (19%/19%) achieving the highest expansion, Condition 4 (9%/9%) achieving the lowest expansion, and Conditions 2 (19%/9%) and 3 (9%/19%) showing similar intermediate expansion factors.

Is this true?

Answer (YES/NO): YES